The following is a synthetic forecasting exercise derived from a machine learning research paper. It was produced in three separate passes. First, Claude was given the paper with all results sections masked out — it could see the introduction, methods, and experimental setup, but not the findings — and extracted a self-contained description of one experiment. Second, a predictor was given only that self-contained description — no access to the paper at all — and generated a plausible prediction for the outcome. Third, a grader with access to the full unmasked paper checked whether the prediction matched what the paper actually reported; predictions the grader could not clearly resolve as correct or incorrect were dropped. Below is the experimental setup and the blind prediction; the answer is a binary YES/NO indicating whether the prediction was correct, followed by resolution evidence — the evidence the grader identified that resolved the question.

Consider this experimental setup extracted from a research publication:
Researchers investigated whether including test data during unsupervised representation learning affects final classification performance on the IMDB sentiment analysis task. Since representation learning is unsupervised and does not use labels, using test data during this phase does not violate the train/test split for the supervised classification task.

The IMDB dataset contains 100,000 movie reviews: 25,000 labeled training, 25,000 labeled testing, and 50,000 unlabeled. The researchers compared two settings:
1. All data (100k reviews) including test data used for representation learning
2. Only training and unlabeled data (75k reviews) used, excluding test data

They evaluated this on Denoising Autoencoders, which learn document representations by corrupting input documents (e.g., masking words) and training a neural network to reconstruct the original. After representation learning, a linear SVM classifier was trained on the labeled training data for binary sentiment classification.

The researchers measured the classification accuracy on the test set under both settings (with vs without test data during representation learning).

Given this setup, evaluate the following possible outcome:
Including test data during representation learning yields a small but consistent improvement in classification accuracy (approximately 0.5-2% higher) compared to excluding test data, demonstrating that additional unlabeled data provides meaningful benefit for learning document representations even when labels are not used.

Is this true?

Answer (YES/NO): YES